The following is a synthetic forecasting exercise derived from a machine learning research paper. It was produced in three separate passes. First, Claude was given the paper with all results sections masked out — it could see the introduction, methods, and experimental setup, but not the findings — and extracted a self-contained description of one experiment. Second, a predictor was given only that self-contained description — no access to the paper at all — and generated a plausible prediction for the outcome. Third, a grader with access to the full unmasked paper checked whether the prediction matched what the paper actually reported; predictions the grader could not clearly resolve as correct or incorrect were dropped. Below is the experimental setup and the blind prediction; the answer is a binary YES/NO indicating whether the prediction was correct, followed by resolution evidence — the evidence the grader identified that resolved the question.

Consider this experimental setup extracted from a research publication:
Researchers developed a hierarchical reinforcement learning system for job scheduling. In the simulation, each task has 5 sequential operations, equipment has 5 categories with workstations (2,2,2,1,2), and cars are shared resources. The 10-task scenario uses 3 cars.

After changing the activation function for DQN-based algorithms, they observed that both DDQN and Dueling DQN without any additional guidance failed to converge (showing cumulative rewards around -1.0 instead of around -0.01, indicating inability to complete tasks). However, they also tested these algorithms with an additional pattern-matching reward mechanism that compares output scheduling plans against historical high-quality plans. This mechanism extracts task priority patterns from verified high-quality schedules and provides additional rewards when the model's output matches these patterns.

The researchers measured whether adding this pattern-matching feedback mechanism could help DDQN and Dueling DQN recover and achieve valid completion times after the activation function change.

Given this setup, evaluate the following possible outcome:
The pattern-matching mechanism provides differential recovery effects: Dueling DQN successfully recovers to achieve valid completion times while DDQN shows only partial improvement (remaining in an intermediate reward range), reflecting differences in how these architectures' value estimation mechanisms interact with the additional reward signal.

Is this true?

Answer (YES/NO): NO